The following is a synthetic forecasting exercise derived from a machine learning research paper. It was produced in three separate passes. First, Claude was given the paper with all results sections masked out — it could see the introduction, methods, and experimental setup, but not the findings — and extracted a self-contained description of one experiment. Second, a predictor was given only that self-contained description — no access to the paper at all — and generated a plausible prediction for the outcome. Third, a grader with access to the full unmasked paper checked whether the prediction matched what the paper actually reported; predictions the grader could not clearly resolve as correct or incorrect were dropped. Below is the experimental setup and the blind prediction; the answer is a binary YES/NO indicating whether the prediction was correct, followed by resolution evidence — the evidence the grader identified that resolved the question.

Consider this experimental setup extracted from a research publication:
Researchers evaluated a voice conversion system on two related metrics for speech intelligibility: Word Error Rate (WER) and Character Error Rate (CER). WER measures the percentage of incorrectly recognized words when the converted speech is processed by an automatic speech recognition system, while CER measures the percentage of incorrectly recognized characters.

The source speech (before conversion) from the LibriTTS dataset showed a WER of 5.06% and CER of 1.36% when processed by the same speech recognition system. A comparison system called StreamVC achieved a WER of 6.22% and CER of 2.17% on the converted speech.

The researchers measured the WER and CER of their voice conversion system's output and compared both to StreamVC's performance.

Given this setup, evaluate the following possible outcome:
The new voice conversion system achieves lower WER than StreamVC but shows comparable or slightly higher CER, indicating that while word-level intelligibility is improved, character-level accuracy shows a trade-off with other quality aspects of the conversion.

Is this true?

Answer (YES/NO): NO